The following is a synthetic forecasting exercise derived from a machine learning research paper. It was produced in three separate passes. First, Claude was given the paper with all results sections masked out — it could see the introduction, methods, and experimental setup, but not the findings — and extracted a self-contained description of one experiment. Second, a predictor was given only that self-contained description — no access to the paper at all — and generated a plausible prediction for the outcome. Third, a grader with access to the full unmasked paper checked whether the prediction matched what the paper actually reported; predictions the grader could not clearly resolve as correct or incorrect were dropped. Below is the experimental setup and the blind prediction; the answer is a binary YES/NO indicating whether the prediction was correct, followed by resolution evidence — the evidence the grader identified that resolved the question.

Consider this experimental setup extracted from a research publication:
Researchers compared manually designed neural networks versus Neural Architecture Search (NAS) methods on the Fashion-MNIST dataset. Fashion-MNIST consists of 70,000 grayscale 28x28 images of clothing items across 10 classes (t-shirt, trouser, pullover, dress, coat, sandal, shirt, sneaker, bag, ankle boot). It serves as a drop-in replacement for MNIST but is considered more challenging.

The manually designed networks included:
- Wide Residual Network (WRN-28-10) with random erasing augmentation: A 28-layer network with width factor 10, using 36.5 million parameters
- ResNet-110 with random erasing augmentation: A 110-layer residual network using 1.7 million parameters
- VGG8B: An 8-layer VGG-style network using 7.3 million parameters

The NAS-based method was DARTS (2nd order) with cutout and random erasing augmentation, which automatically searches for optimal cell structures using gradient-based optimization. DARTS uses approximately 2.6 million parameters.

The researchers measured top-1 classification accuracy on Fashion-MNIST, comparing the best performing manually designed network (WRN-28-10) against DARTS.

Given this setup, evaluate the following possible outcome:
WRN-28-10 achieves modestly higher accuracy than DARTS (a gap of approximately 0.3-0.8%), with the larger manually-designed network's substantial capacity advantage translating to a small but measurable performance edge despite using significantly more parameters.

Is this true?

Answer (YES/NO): NO